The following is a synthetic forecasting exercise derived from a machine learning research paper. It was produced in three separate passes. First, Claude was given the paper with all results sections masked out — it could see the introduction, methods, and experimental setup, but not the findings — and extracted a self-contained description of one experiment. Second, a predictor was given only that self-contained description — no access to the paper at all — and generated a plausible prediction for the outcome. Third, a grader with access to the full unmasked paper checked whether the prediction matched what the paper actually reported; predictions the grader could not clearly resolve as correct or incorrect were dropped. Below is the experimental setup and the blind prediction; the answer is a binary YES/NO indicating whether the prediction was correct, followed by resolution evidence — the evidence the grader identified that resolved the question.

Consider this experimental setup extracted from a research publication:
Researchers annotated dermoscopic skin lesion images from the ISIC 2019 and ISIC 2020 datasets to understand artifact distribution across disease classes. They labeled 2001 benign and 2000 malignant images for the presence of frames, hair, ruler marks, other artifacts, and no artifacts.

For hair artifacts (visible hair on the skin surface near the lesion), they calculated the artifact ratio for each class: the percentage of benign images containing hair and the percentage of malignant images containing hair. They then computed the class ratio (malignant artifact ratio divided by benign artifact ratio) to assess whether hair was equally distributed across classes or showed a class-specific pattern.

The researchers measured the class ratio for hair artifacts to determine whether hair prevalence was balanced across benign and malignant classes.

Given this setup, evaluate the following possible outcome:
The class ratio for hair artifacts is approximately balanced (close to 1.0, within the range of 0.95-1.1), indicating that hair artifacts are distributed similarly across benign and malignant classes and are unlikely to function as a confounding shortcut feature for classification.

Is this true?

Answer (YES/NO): NO